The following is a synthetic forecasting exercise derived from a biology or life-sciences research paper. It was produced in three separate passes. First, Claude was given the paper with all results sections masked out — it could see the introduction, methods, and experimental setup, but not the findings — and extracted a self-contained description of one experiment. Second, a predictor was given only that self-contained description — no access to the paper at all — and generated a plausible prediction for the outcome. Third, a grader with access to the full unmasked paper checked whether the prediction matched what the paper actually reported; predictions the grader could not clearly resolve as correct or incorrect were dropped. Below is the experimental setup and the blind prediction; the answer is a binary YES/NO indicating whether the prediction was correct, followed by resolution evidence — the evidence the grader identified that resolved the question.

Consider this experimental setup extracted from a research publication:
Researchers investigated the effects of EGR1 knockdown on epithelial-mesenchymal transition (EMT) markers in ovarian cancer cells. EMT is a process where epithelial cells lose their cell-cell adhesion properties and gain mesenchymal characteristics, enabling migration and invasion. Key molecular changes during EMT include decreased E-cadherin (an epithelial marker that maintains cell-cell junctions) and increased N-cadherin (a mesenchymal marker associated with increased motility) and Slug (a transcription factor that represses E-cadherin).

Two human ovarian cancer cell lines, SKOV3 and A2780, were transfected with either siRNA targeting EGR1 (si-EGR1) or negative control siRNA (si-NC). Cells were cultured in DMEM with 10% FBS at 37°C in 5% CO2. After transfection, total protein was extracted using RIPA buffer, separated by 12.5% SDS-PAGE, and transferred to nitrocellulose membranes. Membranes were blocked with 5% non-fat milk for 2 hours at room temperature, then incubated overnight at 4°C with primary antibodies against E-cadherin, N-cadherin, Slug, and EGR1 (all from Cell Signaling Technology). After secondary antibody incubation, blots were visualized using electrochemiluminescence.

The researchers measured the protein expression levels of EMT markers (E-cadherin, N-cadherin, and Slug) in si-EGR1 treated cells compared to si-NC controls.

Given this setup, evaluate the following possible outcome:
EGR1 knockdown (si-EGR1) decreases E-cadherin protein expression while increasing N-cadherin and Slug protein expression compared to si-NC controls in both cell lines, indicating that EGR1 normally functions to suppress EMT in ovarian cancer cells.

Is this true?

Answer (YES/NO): NO